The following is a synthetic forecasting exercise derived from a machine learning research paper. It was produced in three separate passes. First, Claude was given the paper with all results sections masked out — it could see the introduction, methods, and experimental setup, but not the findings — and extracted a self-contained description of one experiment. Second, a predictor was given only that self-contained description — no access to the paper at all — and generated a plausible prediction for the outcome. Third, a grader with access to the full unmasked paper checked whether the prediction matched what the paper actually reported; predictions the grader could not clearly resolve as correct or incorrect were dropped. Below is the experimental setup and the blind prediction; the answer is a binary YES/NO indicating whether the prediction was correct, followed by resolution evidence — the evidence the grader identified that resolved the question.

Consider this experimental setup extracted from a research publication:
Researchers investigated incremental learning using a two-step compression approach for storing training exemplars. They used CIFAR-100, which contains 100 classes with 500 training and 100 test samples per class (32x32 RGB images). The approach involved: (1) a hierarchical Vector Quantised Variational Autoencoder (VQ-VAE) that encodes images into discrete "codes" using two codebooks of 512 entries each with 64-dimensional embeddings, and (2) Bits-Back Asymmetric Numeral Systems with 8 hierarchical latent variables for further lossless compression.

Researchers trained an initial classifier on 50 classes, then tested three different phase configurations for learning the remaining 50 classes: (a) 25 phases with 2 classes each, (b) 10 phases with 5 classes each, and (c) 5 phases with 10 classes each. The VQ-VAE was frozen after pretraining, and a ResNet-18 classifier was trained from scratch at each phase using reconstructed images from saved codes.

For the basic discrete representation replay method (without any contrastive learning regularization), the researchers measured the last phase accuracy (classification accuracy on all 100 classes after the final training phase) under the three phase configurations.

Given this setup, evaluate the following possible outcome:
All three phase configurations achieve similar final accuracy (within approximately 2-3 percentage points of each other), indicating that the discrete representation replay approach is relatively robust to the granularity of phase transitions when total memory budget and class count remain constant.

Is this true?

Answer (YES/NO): YES